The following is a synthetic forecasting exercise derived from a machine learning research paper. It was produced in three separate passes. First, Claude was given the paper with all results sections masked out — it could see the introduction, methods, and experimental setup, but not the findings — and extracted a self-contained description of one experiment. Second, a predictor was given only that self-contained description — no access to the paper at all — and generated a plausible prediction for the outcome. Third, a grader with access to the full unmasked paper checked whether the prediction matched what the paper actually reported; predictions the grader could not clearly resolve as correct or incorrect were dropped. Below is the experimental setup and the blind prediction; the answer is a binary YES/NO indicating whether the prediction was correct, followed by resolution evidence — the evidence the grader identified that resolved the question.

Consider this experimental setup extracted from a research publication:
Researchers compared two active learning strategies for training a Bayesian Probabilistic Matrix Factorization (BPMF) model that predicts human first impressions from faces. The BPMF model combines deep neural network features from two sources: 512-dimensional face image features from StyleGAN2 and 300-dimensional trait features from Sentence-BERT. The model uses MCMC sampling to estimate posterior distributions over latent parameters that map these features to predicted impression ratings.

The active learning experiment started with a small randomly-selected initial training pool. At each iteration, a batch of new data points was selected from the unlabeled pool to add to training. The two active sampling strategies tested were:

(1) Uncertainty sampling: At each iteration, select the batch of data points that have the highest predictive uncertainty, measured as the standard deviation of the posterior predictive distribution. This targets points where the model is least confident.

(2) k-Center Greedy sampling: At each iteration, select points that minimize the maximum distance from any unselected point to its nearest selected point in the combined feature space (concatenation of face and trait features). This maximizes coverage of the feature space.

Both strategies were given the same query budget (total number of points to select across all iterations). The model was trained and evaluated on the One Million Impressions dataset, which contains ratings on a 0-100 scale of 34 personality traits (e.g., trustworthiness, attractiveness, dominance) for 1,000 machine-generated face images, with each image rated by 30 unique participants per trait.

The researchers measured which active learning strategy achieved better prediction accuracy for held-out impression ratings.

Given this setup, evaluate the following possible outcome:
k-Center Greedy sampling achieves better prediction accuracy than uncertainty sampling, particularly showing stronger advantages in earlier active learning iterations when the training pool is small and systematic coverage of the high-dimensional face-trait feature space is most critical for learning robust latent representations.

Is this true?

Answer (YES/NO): NO